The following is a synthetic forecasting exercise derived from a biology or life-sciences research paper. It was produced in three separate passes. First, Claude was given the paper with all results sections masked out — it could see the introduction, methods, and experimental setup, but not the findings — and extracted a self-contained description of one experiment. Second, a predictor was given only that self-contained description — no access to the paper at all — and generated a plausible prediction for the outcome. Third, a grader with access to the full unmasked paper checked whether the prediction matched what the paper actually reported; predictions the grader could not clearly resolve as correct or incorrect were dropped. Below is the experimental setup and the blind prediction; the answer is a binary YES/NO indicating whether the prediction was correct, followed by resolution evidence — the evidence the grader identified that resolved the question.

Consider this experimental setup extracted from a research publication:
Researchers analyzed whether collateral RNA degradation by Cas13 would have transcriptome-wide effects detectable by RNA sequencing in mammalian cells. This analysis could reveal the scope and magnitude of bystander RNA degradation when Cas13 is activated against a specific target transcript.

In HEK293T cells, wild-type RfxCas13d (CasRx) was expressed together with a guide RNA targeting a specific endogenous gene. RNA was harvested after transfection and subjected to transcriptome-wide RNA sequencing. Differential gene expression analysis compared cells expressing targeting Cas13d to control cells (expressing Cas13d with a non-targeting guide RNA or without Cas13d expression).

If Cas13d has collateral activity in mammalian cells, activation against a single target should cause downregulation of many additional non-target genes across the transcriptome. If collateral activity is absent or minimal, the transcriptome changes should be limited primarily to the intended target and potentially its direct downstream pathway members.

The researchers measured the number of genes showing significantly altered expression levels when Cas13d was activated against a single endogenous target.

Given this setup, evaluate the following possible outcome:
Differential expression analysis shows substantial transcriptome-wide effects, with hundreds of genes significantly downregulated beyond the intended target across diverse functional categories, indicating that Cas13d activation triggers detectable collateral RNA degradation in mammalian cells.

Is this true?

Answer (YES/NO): YES